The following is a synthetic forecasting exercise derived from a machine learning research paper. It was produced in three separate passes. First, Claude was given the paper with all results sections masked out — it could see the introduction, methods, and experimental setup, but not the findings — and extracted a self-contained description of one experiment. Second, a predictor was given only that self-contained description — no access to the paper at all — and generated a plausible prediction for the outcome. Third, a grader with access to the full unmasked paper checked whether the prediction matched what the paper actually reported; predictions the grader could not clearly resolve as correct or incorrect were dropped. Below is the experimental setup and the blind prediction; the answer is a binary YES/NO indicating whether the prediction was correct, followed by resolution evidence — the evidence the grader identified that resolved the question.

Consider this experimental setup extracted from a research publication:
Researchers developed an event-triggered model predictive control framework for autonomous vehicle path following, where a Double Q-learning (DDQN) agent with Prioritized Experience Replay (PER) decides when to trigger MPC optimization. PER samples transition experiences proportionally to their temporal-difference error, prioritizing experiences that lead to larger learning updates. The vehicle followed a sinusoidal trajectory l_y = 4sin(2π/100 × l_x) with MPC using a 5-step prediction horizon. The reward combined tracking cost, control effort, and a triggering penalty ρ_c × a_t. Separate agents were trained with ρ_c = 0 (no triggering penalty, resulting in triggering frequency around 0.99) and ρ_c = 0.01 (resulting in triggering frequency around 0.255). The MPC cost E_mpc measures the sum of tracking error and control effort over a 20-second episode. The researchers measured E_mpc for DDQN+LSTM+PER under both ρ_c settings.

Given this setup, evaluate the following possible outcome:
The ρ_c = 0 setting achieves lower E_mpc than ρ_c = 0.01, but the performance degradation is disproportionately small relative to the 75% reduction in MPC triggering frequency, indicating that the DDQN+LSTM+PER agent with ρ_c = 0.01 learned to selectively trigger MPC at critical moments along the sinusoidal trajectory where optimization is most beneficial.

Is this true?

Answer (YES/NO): NO